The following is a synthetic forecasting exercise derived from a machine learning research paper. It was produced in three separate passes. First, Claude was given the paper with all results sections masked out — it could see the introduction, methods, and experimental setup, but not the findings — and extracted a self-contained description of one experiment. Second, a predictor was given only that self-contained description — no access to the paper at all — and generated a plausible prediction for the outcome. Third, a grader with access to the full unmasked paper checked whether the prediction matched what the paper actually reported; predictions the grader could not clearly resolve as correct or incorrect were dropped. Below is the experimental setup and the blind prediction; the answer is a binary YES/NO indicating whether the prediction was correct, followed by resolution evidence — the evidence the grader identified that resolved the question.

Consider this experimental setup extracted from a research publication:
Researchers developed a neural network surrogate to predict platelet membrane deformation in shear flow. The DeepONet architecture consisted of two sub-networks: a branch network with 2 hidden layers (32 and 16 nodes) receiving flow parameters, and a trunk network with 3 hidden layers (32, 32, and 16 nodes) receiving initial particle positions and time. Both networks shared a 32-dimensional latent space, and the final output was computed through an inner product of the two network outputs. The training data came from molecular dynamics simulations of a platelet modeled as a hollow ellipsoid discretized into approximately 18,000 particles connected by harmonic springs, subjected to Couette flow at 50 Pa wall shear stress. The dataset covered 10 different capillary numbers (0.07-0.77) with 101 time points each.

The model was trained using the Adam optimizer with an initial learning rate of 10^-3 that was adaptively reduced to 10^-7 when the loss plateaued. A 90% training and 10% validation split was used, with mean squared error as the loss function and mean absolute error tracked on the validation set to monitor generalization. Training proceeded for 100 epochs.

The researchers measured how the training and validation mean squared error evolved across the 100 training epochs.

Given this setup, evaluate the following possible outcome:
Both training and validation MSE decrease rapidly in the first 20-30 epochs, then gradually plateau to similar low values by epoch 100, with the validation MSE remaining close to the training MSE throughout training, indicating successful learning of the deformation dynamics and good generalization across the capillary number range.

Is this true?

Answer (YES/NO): YES